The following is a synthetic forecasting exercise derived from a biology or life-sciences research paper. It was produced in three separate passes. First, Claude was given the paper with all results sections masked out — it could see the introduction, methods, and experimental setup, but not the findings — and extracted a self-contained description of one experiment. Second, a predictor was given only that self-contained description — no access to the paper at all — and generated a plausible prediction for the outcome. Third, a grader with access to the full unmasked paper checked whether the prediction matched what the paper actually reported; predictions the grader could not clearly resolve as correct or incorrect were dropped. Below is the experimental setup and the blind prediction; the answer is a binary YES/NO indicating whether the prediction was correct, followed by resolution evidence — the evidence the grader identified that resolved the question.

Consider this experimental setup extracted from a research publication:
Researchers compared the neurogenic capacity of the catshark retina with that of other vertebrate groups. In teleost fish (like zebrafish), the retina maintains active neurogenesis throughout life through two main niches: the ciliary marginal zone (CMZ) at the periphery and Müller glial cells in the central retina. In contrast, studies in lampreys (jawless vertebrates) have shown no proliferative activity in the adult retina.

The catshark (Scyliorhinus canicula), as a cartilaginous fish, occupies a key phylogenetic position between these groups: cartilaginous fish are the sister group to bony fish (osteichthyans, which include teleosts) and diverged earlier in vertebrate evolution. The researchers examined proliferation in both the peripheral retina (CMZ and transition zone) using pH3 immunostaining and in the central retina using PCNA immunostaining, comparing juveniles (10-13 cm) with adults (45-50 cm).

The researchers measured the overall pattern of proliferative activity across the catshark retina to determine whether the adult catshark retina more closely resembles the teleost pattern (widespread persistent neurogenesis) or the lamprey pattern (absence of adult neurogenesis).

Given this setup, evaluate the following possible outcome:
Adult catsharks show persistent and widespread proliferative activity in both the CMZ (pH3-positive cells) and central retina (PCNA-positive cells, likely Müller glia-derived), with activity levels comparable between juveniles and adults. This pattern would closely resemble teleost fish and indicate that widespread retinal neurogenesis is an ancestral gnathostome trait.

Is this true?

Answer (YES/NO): NO